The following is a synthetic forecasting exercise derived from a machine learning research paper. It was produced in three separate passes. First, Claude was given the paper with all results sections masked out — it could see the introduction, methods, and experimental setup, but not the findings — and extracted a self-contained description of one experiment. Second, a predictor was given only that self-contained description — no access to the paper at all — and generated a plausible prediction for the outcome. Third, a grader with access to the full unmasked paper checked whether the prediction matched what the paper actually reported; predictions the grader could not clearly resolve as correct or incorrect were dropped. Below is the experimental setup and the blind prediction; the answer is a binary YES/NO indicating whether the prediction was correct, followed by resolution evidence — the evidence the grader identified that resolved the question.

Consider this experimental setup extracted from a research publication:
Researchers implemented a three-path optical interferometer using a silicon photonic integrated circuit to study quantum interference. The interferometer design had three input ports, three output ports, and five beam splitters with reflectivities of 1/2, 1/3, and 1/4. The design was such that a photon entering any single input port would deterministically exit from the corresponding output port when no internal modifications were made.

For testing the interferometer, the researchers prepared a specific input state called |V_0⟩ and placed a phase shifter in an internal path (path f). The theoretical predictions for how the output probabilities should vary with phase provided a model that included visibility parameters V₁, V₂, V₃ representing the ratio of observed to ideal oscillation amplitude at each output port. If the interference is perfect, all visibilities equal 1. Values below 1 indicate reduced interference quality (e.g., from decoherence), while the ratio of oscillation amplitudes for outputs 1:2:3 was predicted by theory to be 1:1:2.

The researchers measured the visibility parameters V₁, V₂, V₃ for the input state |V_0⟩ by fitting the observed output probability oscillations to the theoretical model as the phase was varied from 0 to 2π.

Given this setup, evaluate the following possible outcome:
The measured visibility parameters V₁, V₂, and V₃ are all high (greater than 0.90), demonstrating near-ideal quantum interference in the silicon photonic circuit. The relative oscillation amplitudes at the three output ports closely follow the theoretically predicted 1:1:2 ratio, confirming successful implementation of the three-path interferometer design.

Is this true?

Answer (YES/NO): YES